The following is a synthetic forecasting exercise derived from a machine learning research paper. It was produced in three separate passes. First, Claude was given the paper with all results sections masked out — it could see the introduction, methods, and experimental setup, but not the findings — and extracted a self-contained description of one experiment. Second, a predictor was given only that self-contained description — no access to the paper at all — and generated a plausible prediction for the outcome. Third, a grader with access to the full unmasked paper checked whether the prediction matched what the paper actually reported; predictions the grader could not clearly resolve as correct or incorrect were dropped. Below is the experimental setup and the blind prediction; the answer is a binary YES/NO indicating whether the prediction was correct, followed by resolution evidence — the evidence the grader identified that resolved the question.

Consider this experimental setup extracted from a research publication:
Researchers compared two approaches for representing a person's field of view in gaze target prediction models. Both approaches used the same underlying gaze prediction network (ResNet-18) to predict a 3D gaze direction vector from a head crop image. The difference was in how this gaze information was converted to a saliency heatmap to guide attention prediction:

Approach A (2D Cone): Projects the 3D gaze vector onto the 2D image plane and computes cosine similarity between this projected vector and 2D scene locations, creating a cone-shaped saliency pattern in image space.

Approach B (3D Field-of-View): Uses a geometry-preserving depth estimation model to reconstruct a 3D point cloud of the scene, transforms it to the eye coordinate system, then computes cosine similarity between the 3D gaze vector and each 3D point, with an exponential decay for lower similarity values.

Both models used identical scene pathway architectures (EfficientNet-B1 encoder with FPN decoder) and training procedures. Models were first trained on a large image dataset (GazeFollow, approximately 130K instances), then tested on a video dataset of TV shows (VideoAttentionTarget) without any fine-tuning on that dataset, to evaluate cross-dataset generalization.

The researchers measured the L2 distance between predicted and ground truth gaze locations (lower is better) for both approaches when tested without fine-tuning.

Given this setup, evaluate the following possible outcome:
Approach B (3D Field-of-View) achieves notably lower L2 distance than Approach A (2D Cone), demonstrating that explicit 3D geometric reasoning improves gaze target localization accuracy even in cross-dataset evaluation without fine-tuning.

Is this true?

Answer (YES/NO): YES